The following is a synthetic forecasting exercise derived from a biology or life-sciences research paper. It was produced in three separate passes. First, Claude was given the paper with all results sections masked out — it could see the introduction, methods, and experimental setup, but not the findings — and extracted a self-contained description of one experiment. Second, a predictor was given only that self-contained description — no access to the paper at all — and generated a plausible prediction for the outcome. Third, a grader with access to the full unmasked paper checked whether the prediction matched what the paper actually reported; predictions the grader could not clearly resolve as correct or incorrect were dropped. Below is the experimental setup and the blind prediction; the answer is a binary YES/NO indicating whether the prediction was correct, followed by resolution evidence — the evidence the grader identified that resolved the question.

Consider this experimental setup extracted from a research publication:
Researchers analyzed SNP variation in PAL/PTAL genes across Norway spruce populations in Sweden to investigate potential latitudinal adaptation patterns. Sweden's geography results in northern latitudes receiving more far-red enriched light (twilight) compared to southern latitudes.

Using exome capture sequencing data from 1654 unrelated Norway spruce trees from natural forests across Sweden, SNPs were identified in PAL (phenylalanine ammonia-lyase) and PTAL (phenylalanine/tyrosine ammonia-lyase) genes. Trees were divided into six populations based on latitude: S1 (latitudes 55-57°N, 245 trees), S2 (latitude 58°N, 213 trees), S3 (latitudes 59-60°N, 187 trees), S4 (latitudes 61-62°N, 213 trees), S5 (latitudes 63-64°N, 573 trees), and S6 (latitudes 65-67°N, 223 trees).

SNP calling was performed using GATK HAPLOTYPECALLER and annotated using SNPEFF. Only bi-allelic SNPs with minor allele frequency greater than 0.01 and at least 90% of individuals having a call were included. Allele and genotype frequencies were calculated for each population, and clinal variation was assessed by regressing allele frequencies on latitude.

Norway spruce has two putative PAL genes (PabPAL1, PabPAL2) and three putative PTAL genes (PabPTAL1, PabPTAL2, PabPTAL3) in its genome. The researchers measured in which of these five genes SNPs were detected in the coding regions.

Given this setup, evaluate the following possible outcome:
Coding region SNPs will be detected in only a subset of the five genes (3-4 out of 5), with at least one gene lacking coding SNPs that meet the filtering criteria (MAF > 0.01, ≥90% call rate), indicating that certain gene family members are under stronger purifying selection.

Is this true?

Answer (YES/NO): YES